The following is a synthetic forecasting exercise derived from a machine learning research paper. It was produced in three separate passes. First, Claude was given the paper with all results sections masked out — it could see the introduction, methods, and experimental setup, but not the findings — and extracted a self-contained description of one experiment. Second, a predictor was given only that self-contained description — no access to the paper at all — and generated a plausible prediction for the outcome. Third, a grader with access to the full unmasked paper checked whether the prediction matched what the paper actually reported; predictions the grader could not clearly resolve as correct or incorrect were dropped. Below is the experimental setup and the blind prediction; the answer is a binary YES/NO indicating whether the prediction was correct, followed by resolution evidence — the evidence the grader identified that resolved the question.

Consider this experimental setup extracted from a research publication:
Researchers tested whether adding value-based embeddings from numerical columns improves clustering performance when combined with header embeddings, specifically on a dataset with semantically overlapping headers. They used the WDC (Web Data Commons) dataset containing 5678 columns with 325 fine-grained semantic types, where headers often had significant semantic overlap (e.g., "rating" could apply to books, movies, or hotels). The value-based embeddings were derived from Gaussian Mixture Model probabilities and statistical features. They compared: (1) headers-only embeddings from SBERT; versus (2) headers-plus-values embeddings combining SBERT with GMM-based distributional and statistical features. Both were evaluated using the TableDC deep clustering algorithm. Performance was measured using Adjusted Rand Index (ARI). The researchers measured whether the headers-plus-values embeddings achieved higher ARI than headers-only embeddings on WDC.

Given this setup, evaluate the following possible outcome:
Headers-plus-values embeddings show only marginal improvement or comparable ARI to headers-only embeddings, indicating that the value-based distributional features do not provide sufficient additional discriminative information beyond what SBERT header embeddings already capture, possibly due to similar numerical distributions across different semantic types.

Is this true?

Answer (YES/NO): YES